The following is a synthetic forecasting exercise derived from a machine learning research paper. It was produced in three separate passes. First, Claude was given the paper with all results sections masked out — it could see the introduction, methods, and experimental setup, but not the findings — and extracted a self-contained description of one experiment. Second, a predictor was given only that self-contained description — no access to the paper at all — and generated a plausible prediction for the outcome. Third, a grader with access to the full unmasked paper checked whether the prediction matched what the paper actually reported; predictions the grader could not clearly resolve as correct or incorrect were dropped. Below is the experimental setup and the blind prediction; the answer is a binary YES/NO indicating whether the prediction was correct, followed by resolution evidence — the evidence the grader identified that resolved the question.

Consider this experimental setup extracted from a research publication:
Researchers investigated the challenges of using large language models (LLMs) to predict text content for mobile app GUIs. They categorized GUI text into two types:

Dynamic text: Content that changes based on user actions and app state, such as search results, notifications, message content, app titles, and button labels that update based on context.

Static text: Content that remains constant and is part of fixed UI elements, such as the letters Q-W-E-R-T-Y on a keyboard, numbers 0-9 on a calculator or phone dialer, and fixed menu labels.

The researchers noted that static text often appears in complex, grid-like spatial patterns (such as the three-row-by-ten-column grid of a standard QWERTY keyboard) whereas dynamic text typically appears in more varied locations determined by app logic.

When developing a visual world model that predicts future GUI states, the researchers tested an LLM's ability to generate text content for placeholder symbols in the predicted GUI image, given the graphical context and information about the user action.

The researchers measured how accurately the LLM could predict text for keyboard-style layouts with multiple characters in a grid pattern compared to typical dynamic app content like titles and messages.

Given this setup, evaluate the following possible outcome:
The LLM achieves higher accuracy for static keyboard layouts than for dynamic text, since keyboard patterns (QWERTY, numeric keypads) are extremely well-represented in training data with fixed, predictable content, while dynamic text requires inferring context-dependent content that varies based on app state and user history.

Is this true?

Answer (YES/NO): NO